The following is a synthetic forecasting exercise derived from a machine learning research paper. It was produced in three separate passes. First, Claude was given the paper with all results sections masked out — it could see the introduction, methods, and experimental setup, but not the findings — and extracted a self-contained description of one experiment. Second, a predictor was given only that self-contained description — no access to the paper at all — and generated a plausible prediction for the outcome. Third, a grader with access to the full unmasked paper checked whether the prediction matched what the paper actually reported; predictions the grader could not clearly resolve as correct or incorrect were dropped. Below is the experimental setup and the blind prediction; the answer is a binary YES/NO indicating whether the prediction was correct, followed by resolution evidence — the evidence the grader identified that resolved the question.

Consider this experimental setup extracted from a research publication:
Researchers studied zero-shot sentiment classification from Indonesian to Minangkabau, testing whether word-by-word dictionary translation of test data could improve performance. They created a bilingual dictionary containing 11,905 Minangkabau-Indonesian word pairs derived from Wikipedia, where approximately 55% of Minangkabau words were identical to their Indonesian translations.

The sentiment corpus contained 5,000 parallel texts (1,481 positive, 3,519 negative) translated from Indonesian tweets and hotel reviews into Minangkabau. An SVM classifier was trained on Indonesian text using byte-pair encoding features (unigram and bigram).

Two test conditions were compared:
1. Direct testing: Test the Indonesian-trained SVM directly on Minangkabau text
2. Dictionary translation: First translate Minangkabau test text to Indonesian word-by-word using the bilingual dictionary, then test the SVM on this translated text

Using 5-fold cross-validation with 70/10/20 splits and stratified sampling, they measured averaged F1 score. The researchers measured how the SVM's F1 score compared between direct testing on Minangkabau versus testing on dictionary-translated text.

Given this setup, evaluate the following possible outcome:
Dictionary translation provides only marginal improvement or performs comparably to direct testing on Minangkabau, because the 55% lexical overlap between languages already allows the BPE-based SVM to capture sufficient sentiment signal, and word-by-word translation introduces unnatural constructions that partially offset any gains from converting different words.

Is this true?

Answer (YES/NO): NO